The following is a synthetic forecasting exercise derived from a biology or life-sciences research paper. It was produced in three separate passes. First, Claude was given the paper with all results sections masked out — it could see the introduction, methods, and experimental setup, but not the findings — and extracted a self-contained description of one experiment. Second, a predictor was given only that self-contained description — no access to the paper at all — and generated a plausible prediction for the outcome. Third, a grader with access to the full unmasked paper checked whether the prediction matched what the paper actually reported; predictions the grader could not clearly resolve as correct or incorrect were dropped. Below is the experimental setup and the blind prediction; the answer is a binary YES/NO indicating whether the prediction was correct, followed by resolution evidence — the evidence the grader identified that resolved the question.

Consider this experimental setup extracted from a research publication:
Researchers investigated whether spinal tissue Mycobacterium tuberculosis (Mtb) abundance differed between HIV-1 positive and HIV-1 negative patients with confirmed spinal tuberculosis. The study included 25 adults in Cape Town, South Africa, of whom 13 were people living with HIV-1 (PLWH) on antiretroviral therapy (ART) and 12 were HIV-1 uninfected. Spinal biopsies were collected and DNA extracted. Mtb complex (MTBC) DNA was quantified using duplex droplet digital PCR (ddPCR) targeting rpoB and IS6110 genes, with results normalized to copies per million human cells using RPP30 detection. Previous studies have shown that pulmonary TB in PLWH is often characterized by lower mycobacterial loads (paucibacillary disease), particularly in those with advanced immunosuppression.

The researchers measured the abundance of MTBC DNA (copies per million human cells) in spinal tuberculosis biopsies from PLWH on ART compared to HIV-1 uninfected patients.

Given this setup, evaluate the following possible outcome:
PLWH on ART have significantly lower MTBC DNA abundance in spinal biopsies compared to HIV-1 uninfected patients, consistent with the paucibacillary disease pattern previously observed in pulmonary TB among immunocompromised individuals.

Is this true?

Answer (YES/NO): NO